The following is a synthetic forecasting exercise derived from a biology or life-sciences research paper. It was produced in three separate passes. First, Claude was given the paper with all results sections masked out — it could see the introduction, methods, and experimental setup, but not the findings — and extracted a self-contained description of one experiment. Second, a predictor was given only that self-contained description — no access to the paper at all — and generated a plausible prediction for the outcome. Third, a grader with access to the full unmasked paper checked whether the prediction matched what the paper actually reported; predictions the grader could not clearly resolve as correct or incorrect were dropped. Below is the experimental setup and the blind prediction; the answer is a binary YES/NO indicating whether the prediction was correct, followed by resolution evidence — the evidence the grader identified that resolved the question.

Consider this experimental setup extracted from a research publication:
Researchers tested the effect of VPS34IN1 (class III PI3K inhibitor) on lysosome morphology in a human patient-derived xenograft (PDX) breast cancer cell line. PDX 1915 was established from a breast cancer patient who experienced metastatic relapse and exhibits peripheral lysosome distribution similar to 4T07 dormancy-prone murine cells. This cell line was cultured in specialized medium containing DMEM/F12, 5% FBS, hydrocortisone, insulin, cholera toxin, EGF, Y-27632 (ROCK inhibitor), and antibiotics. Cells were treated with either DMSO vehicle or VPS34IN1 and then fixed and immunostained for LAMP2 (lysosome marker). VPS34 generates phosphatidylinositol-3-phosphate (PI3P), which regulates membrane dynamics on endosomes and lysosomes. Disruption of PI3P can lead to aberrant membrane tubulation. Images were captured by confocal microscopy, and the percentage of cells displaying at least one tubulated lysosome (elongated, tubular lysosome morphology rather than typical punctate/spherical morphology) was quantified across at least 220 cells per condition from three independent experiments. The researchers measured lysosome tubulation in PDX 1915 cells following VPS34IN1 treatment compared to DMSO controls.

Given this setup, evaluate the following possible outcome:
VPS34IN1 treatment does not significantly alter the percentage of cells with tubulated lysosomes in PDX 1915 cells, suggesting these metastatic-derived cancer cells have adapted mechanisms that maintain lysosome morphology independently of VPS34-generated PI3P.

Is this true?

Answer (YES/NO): NO